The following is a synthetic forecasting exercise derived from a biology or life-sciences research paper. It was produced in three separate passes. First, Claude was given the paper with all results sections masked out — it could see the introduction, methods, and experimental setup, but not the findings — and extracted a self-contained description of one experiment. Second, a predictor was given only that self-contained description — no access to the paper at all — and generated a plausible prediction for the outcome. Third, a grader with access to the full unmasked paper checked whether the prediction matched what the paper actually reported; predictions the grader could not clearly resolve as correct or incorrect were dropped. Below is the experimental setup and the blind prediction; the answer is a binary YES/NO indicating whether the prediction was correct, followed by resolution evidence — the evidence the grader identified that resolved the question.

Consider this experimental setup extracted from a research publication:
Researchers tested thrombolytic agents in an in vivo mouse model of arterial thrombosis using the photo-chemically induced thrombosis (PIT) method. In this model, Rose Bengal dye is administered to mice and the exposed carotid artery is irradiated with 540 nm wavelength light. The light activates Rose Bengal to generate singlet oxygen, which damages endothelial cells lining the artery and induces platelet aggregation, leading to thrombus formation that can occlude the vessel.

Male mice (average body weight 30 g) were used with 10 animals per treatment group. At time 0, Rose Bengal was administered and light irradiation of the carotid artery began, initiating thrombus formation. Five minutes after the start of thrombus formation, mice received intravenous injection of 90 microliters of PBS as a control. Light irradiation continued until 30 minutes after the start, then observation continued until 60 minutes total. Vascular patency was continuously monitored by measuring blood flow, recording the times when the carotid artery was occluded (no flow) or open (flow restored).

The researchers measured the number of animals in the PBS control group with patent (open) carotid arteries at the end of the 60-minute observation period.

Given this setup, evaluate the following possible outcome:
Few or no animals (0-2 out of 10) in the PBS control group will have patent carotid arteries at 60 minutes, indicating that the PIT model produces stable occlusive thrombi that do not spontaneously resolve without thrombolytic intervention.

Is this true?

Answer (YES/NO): YES